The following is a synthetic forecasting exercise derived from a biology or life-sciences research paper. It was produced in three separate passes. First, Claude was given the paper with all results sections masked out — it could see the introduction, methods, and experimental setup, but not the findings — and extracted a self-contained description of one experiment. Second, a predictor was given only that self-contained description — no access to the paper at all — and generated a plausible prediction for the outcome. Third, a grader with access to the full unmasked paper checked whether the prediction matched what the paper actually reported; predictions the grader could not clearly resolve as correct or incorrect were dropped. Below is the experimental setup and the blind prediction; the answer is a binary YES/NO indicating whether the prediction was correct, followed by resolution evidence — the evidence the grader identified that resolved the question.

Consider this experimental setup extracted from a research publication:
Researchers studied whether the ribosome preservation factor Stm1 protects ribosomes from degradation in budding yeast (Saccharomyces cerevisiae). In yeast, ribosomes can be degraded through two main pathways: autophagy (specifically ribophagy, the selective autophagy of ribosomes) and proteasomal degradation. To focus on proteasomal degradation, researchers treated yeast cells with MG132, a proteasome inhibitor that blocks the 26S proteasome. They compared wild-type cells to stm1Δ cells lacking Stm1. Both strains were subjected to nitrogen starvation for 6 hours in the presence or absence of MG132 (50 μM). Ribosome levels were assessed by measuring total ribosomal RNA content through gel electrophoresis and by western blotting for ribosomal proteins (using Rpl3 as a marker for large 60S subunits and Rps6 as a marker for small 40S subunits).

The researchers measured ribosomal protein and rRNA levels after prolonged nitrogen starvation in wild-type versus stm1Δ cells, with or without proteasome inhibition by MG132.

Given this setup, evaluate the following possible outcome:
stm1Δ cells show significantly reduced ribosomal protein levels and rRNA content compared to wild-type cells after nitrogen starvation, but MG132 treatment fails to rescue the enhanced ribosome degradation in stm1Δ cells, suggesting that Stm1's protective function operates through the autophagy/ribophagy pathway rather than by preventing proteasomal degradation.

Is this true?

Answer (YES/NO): NO